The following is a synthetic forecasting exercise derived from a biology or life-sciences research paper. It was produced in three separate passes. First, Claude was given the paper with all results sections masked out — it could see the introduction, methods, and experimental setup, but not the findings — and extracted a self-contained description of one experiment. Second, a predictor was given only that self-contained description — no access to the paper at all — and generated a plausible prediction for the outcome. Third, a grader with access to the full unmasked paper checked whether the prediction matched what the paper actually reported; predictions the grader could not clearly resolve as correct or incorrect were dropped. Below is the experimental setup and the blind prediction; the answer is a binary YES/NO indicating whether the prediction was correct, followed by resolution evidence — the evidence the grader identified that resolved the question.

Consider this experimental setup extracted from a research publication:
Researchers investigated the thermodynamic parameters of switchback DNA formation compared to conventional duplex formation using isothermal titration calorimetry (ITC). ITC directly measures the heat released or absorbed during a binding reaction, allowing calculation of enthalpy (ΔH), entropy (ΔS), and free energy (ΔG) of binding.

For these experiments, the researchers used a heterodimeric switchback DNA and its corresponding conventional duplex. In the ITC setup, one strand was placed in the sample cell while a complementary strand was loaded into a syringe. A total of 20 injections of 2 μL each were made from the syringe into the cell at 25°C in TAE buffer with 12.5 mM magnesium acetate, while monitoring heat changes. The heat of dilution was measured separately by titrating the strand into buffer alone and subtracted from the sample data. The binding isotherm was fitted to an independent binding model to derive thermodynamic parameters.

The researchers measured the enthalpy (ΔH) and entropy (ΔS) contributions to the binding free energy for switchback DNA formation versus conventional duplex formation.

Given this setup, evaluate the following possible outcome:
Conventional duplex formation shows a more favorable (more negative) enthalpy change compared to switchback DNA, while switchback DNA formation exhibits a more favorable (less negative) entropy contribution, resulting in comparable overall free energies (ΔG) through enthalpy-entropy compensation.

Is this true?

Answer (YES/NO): NO